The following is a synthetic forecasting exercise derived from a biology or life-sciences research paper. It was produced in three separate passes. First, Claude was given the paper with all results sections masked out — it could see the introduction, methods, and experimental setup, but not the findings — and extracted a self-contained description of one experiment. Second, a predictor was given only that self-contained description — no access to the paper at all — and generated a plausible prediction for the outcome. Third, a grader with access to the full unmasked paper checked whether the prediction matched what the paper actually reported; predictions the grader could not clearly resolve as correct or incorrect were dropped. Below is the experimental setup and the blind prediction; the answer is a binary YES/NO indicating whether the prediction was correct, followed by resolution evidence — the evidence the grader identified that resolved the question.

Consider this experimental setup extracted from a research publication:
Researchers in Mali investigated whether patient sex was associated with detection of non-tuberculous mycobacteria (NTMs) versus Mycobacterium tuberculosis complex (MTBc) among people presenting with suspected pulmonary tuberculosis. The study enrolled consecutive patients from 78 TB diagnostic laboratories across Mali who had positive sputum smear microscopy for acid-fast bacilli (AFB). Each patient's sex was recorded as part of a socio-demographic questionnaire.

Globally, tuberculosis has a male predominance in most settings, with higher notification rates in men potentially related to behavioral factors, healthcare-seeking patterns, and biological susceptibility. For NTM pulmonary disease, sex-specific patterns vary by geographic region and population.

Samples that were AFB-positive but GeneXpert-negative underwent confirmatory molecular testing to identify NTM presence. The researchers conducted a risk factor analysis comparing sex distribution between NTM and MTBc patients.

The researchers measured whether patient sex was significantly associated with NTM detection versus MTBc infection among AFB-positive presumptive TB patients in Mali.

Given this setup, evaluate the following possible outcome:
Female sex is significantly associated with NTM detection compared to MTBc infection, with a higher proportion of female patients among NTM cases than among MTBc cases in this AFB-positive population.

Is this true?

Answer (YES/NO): NO